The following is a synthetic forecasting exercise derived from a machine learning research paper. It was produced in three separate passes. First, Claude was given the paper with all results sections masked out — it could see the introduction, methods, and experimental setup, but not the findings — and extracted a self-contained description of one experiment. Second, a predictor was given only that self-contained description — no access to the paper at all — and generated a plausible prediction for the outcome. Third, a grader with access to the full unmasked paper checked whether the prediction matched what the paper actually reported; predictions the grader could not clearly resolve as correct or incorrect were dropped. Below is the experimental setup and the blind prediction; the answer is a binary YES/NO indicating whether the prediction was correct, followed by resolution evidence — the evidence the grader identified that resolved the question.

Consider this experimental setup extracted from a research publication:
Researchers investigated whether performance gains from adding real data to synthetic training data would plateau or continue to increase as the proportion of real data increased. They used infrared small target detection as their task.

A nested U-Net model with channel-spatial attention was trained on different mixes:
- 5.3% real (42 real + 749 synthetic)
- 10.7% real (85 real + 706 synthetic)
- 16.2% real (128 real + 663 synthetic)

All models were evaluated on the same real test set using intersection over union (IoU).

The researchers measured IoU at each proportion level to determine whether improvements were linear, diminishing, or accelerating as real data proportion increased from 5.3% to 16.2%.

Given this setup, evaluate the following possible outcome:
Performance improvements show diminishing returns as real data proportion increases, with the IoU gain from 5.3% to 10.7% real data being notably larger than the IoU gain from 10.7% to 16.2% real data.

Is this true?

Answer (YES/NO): YES